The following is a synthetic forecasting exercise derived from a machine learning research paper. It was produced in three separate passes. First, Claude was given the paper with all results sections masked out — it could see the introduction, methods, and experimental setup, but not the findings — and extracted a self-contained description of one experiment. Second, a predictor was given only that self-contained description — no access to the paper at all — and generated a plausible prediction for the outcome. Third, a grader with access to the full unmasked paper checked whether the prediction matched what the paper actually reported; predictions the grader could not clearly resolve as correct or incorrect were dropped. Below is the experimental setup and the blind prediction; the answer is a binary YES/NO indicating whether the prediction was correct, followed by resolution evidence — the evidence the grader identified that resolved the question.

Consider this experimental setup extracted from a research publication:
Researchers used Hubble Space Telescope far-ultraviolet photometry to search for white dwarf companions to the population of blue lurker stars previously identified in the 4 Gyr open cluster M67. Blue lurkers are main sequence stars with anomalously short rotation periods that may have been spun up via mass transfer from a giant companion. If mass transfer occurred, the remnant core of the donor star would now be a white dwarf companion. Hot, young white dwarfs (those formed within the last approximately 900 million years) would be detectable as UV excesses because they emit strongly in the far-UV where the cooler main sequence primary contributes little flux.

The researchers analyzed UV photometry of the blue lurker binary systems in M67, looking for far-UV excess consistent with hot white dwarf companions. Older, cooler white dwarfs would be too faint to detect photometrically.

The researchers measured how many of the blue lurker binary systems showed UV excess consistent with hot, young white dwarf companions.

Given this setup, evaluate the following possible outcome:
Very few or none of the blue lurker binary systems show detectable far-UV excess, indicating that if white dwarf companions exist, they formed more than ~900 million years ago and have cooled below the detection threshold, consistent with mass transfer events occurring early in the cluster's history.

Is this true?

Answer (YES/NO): NO